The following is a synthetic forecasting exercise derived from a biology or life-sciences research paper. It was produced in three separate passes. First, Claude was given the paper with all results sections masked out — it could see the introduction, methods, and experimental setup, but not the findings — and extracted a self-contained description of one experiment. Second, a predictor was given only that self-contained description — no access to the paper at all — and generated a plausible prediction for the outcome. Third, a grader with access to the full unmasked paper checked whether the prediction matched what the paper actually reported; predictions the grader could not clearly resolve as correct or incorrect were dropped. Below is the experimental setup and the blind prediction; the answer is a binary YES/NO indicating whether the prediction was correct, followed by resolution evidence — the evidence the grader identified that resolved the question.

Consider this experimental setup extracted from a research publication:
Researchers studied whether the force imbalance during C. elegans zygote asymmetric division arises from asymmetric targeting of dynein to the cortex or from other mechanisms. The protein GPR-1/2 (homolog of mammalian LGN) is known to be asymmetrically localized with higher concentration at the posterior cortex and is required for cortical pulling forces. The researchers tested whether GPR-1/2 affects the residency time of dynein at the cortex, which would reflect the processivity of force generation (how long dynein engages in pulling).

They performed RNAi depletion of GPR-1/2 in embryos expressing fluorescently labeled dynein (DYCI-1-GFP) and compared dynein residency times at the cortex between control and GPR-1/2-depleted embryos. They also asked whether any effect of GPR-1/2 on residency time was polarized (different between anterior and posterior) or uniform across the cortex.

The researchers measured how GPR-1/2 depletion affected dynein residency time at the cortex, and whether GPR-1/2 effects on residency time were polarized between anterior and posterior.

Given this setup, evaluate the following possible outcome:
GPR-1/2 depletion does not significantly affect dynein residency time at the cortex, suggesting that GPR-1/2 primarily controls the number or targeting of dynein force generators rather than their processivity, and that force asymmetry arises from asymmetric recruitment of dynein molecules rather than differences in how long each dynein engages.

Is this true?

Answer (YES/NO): NO